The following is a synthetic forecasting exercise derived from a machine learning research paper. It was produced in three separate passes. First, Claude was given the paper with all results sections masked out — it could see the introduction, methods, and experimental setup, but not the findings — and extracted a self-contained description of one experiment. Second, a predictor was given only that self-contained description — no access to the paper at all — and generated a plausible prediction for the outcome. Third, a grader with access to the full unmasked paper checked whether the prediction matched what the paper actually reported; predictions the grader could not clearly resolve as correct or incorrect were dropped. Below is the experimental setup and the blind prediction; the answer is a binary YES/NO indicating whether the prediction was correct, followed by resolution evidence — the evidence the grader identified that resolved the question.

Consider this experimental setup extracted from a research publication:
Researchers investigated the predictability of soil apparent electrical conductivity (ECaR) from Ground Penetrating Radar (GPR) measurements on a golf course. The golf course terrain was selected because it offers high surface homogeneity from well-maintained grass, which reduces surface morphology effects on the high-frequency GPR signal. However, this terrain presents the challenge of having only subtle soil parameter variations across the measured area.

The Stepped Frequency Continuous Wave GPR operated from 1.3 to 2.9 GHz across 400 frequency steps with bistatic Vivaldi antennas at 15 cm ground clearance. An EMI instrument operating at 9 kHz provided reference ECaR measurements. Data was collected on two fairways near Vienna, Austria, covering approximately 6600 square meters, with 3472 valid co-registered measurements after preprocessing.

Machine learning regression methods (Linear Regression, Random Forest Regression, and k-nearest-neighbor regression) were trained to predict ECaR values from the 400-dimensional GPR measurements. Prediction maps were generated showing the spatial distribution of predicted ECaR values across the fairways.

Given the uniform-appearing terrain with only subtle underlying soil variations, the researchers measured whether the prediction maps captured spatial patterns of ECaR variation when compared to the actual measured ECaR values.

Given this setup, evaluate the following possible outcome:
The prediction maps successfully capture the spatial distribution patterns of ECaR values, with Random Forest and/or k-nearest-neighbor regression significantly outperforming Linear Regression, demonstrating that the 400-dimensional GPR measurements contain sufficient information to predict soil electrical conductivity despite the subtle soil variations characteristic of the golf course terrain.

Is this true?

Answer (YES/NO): NO